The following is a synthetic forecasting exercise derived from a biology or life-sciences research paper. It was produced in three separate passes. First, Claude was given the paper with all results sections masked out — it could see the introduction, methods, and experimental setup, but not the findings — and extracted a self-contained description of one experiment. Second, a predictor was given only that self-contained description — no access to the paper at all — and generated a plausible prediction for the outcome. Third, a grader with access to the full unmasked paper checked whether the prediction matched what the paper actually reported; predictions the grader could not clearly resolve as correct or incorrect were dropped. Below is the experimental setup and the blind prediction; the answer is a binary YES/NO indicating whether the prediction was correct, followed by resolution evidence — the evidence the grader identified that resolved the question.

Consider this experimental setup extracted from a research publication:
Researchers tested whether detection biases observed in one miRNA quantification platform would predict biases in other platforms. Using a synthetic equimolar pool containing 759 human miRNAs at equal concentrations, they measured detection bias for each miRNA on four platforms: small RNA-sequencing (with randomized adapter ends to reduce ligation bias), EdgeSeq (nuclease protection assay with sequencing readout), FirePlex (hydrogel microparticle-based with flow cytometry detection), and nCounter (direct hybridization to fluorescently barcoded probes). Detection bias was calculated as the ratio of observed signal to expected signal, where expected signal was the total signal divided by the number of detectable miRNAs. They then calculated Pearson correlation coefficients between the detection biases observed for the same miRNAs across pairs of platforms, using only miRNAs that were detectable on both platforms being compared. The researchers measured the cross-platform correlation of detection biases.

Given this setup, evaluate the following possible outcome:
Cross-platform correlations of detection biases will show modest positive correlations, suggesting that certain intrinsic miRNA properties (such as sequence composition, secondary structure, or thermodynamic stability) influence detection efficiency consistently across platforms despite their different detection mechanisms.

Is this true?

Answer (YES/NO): YES